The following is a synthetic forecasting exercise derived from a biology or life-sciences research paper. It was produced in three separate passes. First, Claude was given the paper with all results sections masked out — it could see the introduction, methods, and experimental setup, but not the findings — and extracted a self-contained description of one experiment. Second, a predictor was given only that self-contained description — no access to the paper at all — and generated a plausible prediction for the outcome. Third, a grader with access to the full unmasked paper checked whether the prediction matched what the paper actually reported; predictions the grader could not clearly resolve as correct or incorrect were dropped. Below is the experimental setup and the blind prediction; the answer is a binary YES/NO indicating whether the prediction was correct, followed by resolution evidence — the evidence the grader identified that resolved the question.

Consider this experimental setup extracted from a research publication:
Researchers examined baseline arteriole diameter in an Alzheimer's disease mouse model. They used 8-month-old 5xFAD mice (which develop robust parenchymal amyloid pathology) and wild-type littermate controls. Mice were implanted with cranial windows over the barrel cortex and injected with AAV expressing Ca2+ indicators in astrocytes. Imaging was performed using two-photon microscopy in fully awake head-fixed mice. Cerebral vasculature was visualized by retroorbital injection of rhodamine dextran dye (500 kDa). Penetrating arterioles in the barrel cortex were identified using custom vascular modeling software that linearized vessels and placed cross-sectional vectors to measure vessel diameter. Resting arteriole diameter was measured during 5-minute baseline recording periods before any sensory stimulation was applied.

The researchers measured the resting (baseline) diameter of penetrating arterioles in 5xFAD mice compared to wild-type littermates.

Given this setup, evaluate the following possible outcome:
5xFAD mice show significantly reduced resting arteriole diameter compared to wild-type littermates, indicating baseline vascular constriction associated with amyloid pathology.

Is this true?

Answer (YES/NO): NO